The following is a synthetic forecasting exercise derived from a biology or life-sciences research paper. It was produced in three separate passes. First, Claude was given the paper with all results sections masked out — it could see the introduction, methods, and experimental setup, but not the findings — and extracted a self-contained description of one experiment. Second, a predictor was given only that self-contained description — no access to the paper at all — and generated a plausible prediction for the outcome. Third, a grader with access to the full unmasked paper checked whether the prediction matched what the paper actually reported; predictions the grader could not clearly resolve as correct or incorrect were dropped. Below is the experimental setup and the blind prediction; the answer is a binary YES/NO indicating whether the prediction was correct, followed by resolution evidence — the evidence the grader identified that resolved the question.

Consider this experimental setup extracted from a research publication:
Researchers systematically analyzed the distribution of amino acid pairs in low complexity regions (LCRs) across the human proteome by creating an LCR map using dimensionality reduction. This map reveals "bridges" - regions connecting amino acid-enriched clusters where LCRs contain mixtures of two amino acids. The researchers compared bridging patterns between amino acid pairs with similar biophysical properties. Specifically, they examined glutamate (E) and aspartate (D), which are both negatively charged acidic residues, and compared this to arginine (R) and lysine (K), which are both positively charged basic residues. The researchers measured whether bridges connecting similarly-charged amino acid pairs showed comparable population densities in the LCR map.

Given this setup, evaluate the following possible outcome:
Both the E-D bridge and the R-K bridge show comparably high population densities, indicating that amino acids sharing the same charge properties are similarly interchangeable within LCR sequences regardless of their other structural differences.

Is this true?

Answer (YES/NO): NO